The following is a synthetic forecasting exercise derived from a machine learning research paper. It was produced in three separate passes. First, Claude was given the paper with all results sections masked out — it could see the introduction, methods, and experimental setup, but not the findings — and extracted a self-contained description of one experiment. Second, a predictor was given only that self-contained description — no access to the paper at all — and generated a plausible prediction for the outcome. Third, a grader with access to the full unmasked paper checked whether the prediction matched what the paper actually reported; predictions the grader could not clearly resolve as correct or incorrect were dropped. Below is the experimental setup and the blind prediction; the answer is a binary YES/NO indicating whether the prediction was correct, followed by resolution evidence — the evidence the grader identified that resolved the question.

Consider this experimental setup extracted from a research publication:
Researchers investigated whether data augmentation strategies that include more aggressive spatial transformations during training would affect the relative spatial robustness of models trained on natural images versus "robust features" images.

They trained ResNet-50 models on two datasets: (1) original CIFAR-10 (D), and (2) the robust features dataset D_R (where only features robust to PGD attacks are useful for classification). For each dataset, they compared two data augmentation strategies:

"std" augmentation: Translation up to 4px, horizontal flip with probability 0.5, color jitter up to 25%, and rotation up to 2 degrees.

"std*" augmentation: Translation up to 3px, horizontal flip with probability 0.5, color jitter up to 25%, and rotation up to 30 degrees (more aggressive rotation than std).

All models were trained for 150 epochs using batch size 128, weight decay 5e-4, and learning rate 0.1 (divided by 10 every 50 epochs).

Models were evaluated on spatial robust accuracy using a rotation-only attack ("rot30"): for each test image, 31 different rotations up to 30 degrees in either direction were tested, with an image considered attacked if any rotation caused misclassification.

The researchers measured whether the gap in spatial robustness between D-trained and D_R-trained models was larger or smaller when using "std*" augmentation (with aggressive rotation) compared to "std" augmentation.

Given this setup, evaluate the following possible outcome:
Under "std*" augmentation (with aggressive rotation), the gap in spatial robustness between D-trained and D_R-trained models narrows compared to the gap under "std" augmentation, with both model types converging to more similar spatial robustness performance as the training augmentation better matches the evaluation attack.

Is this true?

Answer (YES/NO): NO